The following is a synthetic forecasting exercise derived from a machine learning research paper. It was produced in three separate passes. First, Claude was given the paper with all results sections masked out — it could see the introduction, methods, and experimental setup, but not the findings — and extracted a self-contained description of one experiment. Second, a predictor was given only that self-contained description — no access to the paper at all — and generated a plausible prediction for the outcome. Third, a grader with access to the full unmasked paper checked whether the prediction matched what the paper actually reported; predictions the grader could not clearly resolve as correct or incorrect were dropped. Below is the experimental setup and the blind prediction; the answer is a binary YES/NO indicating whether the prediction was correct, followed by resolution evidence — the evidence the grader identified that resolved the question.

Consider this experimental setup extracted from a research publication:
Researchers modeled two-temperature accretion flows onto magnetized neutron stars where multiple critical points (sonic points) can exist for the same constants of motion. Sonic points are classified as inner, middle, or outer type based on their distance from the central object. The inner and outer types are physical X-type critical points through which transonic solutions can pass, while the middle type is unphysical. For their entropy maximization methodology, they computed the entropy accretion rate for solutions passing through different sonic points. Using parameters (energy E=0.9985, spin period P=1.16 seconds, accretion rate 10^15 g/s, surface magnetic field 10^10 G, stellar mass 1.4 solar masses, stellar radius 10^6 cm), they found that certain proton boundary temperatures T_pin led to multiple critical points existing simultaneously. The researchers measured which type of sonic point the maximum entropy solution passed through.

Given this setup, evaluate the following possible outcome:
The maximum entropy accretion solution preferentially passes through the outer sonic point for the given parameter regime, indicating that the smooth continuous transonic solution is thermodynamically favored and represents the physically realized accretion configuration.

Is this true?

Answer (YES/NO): YES